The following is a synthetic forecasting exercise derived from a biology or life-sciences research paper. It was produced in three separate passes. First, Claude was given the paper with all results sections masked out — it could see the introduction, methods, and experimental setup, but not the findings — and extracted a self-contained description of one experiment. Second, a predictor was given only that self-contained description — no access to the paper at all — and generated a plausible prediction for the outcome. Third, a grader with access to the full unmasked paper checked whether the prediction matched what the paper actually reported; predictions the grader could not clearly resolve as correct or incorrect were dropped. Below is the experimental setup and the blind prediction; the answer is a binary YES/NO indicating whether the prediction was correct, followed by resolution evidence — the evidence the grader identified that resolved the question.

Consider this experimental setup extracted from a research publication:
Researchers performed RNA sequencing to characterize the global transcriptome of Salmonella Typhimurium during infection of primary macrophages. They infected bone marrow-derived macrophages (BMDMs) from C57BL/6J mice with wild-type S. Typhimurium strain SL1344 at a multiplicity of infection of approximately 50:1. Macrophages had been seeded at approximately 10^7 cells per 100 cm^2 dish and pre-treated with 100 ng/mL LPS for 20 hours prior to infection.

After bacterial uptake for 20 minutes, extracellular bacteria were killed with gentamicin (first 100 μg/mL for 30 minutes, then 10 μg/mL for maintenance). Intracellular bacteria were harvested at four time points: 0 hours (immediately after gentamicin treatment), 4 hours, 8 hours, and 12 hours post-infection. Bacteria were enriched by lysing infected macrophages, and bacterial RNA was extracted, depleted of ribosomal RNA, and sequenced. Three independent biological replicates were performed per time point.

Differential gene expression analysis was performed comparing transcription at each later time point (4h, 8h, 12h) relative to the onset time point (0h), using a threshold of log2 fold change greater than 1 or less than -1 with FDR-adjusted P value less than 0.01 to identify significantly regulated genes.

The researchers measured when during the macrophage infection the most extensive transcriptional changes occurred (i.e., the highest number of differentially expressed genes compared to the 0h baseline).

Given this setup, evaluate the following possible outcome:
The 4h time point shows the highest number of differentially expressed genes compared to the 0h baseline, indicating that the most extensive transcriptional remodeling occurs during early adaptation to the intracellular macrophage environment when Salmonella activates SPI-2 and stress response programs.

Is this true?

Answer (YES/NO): YES